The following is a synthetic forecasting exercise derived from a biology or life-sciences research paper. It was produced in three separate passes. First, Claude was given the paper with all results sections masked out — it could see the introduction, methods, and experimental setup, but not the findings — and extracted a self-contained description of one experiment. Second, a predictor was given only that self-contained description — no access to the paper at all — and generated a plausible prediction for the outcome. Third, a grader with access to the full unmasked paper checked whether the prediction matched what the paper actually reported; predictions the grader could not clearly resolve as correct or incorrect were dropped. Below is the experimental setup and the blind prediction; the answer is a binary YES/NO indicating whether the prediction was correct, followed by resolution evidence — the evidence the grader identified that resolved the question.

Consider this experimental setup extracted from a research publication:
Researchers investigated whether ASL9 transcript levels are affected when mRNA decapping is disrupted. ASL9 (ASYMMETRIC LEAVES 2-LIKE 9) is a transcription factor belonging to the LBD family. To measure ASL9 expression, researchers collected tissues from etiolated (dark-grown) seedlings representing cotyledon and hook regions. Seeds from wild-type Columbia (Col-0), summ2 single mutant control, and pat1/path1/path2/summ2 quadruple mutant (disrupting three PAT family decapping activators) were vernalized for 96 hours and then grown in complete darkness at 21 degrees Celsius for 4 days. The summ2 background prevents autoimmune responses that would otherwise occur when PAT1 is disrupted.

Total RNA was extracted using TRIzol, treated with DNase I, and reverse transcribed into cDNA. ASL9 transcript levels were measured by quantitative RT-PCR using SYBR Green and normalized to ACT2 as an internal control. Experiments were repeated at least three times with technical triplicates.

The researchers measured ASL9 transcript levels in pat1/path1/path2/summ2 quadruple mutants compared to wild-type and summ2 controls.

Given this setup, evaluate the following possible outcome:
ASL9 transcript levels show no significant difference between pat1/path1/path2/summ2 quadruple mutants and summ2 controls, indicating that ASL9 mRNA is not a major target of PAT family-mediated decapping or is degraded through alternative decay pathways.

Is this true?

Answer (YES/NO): NO